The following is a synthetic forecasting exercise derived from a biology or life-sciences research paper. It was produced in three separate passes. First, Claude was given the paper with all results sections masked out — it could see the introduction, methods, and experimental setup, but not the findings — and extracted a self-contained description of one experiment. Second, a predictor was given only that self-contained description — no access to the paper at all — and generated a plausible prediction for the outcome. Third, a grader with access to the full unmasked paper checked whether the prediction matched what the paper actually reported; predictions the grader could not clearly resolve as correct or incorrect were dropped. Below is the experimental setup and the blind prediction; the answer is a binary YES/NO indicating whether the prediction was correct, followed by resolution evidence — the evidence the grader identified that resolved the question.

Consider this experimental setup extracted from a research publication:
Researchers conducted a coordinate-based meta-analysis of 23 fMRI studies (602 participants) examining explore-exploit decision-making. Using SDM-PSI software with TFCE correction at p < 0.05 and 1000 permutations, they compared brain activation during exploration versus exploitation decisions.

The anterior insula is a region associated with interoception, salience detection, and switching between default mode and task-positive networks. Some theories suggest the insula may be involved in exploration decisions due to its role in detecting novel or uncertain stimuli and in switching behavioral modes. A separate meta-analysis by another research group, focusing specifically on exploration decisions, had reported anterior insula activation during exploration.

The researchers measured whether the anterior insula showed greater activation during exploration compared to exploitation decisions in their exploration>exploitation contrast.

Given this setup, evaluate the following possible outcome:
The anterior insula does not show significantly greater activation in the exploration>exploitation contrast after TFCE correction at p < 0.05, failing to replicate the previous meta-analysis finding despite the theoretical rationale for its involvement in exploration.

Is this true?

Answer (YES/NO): YES